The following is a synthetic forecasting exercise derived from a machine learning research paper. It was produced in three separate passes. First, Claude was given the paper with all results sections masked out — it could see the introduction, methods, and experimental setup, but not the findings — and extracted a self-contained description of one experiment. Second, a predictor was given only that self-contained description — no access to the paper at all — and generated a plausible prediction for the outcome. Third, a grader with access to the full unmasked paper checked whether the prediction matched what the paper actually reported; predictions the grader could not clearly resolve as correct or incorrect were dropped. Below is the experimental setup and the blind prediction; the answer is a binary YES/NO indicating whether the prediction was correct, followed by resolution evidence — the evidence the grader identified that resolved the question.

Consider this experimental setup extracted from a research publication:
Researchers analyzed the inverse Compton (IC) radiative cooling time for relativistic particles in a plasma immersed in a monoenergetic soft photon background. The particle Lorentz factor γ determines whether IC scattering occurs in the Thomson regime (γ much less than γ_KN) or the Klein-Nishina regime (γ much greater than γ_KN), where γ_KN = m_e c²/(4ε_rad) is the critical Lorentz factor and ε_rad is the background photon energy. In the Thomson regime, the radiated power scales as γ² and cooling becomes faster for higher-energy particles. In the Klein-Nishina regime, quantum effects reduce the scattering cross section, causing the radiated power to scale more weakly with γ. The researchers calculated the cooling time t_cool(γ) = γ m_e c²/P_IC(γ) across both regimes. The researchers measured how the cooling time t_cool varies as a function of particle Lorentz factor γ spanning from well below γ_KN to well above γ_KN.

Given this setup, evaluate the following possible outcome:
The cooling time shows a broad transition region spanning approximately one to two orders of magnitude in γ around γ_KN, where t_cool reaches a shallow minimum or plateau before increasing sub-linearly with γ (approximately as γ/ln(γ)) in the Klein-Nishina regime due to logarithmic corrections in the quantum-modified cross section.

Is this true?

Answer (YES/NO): NO